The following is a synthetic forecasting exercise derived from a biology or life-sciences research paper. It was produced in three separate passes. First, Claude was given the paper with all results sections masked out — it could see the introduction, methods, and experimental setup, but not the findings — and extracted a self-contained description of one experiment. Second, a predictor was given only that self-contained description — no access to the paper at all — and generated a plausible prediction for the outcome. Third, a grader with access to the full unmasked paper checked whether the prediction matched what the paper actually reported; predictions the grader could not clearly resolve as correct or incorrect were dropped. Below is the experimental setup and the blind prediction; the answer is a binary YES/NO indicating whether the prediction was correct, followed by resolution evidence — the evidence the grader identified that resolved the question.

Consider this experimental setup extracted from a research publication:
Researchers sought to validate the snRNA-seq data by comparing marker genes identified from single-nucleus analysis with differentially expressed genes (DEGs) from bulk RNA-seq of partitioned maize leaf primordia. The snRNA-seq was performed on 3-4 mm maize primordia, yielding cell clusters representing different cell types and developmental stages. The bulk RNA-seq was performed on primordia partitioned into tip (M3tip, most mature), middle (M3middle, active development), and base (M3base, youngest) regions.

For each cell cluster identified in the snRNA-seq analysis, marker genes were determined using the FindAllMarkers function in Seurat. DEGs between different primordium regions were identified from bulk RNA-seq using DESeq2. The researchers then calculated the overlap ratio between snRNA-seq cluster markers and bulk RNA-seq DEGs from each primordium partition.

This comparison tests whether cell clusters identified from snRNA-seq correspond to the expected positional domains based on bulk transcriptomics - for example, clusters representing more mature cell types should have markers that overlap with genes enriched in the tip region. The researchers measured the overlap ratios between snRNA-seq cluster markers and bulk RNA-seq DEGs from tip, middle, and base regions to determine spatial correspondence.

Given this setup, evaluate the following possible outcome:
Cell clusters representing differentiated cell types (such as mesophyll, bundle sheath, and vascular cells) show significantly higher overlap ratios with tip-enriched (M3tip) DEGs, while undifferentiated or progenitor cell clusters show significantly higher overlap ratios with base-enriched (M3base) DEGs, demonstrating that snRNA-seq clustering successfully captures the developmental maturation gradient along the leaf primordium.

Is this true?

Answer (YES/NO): NO